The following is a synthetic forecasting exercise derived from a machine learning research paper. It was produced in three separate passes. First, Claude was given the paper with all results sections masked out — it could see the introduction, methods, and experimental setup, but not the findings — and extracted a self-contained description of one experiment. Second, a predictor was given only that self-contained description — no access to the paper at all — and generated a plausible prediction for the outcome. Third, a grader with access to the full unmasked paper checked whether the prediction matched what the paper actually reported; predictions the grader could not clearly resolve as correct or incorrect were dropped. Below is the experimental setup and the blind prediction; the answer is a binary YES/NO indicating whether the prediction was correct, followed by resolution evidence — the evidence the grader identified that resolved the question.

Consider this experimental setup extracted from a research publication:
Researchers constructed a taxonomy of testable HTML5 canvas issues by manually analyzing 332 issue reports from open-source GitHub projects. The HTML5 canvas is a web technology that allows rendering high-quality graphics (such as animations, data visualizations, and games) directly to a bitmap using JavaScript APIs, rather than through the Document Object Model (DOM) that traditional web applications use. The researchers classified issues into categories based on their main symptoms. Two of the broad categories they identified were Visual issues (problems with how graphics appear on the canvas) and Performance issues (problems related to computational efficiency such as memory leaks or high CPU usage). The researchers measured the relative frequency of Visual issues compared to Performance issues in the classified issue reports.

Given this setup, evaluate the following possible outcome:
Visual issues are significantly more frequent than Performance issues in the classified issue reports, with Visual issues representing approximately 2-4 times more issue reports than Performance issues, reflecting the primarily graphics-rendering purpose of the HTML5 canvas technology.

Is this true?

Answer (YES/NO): NO